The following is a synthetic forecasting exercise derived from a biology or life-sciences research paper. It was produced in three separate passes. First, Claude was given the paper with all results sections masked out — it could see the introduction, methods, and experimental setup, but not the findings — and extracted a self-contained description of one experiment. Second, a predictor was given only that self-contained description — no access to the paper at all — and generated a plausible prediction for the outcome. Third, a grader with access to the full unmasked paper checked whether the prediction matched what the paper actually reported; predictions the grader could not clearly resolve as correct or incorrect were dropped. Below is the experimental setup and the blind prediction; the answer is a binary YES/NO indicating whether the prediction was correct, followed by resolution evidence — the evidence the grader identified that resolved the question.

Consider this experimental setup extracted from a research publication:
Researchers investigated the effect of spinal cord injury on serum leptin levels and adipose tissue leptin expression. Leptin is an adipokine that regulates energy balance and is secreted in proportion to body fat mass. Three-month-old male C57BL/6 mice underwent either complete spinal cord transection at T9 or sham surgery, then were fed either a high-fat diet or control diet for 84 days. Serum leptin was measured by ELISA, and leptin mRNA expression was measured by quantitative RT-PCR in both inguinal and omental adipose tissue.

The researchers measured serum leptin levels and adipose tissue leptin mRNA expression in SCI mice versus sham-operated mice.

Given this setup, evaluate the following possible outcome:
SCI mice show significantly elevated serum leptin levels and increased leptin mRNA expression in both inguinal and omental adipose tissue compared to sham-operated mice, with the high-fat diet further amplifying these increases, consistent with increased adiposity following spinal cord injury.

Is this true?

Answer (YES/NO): NO